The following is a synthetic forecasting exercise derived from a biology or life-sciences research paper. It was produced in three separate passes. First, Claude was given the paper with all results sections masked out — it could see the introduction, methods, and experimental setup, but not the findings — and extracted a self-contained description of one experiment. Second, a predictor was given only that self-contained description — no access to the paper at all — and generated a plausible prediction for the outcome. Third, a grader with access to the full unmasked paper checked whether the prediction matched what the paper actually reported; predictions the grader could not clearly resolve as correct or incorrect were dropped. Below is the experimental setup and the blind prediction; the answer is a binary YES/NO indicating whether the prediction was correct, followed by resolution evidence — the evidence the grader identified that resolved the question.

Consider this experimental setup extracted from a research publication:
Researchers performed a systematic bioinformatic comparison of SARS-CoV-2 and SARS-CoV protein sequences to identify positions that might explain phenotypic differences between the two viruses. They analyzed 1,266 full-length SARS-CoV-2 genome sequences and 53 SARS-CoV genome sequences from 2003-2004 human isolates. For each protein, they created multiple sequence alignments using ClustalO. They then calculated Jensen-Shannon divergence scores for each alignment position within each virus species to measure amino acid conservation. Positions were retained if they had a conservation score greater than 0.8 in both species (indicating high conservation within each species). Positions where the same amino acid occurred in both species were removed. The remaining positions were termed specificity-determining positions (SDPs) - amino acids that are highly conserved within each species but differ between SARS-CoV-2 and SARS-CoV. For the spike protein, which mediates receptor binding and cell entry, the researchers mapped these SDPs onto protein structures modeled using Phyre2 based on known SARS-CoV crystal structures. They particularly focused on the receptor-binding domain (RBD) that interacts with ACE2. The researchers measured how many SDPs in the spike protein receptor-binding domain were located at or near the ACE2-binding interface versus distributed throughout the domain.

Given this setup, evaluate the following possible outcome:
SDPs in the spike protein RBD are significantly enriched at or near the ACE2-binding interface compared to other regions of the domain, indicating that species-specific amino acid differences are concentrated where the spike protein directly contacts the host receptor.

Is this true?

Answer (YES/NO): YES